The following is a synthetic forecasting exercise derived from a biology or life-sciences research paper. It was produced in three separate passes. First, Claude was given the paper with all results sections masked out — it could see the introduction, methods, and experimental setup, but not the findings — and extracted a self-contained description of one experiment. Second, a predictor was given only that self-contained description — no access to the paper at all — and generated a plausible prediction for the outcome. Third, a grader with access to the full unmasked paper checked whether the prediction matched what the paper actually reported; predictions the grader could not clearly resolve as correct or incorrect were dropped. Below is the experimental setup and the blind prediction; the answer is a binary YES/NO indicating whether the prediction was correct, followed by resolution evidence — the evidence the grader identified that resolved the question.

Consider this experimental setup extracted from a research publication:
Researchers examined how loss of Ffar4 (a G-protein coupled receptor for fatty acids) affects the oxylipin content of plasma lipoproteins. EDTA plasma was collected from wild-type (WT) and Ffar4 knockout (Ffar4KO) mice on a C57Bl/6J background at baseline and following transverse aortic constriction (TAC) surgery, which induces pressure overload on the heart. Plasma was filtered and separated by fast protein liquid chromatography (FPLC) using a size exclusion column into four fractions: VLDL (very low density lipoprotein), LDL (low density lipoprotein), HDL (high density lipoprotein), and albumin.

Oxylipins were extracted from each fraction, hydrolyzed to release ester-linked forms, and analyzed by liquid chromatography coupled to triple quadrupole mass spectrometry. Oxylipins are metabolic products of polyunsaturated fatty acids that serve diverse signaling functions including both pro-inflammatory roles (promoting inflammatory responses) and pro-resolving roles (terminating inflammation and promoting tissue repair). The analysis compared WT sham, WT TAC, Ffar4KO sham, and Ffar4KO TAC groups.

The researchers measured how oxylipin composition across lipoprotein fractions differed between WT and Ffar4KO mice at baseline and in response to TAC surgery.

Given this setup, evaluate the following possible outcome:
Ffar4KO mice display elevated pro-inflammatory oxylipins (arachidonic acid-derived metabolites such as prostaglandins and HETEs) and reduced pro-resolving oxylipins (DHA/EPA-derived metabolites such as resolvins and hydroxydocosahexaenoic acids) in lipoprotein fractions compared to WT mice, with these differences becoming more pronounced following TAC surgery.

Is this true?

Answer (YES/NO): NO